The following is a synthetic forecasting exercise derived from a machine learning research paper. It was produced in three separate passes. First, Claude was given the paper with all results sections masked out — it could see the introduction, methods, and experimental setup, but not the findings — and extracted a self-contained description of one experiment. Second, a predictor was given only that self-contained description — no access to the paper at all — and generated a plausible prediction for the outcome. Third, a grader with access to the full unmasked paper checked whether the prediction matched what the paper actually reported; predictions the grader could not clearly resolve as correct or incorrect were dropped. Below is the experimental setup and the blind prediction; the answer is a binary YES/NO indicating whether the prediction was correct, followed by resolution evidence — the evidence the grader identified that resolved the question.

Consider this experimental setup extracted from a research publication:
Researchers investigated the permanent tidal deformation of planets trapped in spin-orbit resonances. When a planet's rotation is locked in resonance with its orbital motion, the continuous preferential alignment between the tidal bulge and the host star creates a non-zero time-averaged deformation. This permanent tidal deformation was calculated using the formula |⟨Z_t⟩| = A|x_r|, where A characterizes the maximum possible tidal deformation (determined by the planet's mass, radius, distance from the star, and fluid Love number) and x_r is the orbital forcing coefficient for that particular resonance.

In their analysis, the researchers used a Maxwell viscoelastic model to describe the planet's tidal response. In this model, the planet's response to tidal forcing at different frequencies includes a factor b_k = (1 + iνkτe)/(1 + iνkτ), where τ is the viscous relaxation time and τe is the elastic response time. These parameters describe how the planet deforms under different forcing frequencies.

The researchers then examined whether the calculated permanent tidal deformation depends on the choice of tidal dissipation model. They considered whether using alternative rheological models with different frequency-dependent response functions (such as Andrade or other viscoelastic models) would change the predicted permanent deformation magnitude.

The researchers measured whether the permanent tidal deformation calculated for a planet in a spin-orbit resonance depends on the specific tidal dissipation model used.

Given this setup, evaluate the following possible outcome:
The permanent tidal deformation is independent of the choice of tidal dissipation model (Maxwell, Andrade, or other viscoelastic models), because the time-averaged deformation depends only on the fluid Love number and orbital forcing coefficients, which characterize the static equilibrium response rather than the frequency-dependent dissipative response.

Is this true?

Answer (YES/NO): YES